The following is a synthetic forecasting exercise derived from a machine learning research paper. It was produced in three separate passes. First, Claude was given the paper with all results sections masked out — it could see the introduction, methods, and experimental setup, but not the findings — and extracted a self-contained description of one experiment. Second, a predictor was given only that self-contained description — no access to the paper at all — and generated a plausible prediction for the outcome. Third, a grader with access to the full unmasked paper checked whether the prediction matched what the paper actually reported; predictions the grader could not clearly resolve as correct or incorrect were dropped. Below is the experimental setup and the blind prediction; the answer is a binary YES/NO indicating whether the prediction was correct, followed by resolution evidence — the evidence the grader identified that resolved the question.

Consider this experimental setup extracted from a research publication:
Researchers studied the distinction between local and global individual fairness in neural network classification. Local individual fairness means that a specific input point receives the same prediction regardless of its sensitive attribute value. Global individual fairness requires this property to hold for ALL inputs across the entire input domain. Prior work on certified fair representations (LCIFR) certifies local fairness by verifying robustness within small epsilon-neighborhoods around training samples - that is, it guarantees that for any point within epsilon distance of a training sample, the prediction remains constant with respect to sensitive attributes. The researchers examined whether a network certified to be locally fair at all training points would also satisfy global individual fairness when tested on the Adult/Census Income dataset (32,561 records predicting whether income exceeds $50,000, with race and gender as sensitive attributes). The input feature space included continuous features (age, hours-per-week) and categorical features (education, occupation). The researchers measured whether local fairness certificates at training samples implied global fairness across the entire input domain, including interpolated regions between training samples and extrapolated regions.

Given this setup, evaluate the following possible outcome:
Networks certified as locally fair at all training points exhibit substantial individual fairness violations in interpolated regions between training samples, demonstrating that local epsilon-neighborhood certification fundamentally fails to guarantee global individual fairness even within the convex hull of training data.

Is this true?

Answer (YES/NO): NO